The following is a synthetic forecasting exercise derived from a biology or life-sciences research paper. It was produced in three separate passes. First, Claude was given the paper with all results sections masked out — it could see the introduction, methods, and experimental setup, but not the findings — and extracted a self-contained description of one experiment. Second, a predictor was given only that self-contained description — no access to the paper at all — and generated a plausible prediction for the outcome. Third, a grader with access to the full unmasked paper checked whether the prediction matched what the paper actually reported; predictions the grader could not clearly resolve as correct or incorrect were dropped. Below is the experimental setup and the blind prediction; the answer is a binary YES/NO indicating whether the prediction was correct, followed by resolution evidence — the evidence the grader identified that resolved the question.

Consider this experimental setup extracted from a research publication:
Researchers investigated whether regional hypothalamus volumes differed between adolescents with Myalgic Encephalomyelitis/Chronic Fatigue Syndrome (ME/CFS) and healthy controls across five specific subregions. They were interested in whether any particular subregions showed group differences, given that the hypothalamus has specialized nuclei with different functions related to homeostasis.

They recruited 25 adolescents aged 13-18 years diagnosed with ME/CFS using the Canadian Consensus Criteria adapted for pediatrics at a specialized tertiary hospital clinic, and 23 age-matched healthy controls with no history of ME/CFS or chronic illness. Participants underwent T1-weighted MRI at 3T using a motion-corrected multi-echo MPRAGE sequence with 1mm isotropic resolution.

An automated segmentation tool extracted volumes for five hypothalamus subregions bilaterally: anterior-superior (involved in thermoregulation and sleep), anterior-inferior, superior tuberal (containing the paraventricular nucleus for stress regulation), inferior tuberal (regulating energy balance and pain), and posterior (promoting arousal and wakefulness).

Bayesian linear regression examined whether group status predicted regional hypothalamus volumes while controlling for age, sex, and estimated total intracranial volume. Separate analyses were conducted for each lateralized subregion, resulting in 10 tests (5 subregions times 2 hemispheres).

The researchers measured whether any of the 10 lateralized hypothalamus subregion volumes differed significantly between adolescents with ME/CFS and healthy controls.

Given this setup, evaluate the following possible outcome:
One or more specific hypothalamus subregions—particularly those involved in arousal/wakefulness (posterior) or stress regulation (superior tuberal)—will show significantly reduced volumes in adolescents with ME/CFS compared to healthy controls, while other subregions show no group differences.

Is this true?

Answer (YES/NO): NO